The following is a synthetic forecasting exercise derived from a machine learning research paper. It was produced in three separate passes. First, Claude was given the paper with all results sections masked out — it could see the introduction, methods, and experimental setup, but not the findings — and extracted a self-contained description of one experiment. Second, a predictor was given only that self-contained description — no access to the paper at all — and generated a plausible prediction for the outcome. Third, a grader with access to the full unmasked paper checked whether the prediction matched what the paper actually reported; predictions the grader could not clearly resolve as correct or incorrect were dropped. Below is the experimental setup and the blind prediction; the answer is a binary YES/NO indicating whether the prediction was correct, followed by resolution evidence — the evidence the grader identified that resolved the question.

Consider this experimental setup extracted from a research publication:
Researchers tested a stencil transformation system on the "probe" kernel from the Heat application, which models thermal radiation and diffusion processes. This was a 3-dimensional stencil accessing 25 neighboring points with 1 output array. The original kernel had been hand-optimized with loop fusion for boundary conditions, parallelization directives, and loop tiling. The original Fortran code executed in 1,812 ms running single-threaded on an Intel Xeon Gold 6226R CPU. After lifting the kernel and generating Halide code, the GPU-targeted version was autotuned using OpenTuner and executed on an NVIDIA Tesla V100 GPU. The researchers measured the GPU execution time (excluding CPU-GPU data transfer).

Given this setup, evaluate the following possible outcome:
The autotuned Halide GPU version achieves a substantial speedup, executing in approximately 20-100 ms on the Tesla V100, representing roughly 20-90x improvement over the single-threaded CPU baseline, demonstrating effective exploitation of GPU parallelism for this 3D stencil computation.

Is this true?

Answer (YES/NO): NO